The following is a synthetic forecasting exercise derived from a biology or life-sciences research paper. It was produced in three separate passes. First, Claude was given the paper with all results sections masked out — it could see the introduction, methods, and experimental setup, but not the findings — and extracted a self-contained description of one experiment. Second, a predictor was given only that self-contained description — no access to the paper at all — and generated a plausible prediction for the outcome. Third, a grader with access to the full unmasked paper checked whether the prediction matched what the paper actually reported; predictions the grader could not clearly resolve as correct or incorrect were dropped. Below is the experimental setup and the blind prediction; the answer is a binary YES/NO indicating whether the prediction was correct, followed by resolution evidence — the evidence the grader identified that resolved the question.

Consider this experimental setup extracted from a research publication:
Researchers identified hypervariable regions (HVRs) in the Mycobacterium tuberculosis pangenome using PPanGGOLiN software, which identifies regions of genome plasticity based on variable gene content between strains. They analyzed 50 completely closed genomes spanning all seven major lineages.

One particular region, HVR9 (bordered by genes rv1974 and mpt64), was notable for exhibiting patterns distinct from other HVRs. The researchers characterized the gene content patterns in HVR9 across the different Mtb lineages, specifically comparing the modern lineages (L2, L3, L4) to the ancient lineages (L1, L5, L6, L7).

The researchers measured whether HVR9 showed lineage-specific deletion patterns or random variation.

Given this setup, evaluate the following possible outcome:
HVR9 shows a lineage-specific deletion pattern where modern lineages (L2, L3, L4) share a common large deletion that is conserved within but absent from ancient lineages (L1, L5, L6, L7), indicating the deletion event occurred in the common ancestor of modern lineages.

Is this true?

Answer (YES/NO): NO